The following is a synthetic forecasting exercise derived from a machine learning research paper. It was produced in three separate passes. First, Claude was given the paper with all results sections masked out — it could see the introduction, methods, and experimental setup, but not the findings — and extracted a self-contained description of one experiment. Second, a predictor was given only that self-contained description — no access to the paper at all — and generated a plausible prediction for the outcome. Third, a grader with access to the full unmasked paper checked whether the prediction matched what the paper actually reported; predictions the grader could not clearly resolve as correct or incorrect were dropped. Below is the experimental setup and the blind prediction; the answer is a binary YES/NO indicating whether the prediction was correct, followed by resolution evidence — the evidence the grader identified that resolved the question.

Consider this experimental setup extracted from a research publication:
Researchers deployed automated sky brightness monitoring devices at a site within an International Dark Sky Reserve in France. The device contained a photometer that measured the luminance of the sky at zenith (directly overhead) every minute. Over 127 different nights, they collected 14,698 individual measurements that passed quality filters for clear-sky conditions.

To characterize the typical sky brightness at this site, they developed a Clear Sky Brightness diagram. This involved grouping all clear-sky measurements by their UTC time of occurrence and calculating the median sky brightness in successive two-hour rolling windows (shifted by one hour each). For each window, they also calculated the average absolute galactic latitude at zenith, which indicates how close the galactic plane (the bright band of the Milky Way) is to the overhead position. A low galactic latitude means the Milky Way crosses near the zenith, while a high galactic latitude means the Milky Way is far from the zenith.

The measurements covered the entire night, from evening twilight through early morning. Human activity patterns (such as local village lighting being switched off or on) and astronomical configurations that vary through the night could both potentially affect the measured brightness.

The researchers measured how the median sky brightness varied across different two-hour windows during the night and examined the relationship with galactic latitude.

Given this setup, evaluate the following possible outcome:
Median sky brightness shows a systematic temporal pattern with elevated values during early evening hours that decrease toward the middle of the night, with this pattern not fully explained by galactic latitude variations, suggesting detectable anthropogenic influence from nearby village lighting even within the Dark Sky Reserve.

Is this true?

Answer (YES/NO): YES